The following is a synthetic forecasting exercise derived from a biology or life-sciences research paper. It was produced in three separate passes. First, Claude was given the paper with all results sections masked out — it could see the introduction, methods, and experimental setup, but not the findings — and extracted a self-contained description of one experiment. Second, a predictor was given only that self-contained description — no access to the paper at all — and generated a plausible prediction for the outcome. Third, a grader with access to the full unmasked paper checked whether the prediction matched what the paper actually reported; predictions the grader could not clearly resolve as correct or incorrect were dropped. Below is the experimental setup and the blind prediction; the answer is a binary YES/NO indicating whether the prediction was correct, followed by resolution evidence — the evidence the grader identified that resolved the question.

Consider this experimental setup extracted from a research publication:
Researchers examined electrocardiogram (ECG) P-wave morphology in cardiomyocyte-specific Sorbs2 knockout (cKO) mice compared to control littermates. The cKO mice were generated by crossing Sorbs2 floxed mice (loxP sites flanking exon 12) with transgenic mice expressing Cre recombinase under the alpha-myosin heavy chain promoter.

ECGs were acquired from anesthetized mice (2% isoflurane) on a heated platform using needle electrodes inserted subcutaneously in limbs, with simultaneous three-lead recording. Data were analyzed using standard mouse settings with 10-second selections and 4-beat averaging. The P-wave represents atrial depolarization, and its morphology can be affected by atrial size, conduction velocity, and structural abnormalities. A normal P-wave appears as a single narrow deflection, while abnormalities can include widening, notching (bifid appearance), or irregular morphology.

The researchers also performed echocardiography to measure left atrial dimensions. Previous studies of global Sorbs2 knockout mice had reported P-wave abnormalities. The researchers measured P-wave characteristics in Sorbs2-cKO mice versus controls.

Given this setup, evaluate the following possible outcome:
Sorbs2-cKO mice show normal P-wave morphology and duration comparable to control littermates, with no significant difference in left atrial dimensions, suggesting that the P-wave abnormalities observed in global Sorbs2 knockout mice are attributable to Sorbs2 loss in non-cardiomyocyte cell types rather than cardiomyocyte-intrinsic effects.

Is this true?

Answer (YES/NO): NO